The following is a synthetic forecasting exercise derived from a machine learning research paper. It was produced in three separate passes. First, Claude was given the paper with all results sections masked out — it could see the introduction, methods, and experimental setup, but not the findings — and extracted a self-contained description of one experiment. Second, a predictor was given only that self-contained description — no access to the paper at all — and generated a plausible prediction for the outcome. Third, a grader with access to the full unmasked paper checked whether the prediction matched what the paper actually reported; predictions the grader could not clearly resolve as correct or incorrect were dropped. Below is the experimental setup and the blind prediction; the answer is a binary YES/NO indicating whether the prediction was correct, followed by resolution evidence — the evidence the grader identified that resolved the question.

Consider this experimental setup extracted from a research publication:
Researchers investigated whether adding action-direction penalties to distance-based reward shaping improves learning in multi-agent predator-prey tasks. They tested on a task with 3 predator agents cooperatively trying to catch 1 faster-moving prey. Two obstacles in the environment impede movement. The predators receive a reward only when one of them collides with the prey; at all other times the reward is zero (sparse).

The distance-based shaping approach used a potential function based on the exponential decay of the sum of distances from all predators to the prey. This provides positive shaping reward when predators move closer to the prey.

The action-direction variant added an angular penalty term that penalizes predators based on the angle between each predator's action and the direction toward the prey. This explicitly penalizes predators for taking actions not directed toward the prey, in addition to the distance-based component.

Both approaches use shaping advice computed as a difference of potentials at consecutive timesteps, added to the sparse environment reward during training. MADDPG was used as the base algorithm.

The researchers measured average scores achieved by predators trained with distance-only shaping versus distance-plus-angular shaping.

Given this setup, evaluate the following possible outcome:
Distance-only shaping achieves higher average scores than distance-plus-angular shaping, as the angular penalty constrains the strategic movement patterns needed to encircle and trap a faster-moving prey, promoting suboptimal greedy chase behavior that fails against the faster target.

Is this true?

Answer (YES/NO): NO